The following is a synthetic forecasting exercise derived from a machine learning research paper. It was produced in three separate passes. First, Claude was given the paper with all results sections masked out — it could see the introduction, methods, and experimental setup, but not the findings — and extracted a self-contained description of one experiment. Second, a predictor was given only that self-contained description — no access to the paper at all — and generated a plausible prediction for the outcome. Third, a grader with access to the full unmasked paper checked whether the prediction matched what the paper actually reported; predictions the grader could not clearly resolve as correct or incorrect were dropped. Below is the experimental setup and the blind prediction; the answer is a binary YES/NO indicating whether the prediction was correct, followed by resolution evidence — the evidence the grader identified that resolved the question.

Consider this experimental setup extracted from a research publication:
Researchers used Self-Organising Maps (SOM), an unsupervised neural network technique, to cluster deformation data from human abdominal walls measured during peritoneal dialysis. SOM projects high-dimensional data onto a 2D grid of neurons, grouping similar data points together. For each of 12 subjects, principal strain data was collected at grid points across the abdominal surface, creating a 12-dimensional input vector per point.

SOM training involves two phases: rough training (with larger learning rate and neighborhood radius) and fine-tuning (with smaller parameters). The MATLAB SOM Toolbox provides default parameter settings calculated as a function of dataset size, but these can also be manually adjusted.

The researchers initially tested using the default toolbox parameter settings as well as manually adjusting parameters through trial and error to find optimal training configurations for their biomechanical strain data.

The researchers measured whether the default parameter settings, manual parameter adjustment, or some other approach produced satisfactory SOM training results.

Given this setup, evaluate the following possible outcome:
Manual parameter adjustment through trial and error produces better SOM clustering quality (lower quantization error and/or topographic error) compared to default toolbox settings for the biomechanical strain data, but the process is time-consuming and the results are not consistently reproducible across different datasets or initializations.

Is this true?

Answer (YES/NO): NO